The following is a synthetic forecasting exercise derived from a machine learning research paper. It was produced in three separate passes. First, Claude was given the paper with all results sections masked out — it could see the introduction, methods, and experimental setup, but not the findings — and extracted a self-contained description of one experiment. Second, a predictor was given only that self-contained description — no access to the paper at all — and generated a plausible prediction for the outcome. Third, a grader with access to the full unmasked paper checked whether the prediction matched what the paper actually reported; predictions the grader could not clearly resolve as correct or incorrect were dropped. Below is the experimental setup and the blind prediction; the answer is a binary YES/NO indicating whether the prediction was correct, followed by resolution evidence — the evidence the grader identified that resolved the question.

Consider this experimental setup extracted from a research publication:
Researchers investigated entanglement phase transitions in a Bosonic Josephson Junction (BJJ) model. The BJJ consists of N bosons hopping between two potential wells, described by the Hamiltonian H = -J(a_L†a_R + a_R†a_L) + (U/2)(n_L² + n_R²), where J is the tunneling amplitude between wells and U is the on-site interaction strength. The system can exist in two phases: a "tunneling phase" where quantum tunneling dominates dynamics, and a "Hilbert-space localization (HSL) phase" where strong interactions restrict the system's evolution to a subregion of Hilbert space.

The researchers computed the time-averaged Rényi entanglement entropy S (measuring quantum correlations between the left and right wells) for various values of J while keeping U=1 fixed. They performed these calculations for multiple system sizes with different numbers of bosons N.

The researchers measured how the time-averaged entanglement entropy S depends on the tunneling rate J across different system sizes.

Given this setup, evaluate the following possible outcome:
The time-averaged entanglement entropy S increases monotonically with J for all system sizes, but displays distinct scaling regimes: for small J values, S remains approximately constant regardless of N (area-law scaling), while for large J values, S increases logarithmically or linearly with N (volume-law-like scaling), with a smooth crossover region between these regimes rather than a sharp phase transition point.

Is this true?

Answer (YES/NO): NO